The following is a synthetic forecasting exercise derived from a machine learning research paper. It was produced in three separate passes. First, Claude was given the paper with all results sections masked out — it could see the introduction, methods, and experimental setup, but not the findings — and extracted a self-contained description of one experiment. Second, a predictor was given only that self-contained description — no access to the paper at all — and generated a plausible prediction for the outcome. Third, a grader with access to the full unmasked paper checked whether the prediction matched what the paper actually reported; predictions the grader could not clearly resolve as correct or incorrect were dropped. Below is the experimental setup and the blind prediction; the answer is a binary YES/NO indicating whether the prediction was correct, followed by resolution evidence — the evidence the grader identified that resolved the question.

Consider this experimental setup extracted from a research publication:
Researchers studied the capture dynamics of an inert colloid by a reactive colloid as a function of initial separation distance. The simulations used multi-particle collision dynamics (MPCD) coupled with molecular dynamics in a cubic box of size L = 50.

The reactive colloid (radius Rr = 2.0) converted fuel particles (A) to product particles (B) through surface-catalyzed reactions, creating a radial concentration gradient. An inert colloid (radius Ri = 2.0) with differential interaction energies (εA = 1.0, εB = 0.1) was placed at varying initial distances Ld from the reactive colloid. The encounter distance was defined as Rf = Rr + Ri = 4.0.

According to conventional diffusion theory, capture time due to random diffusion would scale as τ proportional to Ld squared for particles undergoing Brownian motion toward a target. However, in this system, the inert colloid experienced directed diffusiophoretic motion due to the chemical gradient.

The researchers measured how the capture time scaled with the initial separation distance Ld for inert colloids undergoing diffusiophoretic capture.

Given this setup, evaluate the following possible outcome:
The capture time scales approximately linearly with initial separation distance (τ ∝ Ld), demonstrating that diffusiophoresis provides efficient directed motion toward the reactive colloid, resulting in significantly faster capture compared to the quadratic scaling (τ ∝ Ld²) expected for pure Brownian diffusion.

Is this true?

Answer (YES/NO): NO